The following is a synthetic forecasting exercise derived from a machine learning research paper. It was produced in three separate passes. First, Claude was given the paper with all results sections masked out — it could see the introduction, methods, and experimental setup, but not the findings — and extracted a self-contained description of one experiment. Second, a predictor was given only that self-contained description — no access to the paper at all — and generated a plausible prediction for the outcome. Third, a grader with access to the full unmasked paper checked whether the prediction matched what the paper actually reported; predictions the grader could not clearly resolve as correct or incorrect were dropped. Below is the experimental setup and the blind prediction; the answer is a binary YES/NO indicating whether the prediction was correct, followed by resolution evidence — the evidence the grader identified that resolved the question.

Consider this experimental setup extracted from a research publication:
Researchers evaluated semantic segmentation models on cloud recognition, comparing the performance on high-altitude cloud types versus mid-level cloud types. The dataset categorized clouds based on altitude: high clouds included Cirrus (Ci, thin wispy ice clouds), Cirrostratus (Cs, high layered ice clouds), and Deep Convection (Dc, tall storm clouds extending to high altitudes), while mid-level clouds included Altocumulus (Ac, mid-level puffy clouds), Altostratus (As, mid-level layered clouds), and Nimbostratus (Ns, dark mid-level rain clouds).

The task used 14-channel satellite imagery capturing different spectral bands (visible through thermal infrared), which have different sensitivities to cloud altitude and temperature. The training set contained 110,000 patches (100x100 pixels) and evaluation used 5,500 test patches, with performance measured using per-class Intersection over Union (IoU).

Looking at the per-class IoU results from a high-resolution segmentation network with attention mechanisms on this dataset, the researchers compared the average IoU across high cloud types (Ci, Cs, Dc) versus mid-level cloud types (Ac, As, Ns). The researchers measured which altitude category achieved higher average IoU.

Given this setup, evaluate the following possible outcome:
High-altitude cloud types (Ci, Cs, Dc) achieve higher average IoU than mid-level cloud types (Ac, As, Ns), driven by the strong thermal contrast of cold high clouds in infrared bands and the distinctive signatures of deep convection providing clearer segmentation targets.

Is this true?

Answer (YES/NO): YES